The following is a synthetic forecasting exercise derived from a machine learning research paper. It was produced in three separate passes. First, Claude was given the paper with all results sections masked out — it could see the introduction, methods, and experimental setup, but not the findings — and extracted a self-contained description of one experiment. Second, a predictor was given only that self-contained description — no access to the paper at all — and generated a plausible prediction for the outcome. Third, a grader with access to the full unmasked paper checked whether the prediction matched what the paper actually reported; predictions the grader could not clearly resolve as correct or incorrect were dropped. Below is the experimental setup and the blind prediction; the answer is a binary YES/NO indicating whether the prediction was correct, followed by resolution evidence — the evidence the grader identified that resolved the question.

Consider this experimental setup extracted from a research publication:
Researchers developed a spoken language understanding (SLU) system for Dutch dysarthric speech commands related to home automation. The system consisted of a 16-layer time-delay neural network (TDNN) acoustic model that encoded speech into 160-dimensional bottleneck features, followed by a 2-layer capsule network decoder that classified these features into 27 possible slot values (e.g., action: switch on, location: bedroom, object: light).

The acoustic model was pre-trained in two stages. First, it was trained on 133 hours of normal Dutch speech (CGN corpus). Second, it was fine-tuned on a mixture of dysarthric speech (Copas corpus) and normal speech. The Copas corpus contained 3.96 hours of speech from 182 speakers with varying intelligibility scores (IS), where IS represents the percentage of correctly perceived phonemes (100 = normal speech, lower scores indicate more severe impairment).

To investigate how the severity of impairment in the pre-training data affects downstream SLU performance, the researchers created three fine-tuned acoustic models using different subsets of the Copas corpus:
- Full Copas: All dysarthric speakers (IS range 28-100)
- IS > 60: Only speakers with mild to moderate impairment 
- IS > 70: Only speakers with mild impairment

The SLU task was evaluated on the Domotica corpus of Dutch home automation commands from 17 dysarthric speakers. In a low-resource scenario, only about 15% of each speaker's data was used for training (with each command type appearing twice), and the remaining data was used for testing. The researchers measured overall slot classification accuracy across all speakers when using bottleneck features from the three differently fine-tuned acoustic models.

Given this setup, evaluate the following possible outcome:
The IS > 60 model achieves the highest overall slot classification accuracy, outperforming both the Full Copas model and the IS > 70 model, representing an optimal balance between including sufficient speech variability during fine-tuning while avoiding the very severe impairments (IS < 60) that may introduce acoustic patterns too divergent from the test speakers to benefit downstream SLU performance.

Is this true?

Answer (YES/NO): NO